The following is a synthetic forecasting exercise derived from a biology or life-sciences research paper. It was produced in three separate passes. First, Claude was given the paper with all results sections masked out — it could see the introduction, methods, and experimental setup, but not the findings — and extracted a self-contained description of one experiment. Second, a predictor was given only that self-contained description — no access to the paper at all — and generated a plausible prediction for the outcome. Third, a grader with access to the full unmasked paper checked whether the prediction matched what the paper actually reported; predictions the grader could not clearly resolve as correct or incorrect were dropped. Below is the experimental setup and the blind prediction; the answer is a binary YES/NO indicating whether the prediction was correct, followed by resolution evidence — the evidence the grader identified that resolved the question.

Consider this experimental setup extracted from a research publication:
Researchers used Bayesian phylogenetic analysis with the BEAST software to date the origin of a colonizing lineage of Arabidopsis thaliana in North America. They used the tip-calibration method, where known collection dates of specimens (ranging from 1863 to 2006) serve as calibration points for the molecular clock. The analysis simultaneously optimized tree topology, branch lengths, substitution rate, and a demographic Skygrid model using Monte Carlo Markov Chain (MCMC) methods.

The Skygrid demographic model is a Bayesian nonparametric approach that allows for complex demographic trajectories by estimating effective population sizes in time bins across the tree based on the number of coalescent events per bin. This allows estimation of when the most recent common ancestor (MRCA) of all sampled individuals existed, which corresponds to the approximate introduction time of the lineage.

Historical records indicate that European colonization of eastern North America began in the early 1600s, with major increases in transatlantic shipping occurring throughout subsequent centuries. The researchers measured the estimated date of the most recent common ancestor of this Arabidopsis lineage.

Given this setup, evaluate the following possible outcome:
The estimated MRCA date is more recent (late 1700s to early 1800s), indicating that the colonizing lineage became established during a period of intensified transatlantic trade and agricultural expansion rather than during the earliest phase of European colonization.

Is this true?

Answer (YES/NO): NO